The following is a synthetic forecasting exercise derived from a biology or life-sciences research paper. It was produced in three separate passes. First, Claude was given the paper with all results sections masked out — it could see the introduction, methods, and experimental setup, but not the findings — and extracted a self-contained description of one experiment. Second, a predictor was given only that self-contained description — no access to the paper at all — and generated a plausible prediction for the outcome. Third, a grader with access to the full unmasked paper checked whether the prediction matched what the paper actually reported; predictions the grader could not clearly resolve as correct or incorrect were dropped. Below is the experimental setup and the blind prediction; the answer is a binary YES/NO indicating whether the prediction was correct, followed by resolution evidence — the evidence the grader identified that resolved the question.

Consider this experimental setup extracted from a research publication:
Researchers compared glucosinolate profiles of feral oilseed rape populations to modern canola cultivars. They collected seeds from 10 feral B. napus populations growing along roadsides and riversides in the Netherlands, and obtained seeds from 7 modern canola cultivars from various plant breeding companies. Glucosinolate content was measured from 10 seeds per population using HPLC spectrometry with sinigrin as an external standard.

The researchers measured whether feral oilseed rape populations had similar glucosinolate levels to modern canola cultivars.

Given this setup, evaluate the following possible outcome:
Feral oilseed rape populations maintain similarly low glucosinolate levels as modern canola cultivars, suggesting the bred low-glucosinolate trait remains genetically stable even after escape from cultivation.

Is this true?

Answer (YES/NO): NO